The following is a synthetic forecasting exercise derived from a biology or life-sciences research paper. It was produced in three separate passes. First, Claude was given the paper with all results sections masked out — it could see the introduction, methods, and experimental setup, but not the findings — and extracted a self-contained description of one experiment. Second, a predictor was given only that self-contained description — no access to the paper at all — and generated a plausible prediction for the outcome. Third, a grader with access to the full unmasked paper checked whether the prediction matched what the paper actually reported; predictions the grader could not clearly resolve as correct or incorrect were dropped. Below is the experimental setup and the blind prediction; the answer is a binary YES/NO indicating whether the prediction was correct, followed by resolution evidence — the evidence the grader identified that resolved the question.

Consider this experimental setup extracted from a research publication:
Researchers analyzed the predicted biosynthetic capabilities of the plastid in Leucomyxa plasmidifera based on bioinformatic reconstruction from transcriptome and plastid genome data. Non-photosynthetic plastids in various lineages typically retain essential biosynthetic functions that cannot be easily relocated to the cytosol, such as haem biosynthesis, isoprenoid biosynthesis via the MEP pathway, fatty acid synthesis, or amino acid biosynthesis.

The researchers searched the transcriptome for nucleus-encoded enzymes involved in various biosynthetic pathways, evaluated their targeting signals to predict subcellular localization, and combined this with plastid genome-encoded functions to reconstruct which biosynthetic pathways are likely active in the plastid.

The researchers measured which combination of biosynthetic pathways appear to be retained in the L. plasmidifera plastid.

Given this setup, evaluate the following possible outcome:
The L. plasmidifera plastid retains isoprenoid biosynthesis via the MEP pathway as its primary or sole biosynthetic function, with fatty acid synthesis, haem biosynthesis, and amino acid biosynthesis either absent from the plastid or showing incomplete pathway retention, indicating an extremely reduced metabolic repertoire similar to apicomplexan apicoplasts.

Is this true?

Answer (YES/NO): NO